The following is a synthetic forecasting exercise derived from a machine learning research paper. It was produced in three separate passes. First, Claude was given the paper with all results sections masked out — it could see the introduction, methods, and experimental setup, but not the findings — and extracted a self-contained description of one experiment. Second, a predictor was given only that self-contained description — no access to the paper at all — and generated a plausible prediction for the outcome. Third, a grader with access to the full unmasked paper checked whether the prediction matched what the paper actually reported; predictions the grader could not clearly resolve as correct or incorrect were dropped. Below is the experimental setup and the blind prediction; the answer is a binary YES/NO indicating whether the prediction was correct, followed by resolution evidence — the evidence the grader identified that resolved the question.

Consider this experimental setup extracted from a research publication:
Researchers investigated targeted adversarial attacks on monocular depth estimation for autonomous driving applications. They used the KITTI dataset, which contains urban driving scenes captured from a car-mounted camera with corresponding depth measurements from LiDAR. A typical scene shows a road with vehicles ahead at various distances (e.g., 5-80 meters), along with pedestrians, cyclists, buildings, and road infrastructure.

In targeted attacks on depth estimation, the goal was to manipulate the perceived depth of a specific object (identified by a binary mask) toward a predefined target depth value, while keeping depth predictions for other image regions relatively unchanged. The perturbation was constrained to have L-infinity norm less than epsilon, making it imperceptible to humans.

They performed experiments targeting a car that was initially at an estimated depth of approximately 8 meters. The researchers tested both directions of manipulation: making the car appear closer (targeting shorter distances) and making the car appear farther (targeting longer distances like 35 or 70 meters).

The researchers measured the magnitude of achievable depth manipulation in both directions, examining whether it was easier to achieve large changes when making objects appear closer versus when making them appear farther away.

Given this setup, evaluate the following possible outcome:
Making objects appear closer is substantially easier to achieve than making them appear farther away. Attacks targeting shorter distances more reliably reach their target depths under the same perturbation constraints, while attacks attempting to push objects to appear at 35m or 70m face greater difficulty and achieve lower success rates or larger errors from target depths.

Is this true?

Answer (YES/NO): NO